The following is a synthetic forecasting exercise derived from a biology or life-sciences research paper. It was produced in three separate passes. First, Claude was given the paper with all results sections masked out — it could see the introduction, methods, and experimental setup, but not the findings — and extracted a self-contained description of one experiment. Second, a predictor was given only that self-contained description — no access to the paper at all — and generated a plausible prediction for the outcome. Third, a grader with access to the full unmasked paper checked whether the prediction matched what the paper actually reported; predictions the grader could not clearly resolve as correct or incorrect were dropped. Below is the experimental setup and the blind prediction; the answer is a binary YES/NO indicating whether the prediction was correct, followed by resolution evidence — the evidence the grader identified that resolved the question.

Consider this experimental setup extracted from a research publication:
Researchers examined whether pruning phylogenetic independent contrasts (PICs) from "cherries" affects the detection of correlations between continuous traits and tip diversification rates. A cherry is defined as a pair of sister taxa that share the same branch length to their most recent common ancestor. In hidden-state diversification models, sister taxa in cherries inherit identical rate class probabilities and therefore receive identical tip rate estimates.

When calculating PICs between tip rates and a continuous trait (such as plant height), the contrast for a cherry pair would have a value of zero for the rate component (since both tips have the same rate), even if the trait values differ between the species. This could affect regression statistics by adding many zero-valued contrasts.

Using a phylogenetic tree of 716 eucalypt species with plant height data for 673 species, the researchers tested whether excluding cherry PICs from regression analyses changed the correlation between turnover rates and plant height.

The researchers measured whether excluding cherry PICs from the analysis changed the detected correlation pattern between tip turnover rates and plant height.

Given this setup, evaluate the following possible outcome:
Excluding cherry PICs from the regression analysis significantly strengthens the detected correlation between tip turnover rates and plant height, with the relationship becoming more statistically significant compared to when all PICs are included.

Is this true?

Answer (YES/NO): NO